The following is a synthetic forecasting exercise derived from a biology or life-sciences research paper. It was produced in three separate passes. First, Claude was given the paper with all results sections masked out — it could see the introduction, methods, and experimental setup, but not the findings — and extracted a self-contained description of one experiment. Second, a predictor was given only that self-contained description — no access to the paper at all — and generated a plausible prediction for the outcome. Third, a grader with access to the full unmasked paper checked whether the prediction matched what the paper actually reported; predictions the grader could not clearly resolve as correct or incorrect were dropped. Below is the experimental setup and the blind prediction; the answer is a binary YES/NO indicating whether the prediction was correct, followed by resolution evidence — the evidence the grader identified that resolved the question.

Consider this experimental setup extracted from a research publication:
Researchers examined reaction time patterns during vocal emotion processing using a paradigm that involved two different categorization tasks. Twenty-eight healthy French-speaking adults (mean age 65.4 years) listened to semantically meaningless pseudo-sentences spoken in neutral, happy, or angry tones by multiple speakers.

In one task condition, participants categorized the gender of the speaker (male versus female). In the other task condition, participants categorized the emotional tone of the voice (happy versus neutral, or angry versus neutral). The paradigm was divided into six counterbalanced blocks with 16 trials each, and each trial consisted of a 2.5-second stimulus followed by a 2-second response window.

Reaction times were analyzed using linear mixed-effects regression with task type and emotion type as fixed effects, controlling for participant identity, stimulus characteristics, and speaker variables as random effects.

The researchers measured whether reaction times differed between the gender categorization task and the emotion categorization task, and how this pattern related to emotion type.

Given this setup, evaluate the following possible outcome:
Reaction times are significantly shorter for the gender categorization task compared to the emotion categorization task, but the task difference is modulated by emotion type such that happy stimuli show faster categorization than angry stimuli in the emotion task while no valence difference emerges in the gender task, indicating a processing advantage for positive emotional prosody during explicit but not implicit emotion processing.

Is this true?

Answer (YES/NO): NO